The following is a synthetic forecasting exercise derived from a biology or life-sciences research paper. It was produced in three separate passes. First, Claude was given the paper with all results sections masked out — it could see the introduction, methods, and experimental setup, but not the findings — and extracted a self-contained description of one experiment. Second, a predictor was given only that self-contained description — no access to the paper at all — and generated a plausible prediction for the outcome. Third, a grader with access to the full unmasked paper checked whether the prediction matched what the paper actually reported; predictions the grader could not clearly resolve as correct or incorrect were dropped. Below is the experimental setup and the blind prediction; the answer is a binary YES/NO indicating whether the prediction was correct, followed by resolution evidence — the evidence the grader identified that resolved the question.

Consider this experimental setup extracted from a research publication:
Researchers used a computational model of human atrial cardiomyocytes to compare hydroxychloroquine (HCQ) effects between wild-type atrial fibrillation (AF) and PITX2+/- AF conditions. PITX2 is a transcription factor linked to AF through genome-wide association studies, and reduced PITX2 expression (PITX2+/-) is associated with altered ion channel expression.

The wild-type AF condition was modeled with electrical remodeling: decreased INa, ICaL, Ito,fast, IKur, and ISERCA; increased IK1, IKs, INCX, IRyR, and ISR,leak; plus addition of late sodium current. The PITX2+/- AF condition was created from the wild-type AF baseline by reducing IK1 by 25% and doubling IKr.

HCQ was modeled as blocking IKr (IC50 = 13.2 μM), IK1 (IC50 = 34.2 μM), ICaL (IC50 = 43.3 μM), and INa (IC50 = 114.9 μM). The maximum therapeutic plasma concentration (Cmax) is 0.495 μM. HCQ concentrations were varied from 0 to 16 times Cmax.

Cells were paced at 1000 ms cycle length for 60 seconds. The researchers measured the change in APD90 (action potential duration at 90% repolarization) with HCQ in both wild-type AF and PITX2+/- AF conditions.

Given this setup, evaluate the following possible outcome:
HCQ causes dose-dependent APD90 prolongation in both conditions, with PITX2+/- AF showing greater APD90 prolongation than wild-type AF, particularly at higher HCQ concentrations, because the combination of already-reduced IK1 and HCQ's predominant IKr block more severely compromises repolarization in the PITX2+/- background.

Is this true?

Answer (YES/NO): YES